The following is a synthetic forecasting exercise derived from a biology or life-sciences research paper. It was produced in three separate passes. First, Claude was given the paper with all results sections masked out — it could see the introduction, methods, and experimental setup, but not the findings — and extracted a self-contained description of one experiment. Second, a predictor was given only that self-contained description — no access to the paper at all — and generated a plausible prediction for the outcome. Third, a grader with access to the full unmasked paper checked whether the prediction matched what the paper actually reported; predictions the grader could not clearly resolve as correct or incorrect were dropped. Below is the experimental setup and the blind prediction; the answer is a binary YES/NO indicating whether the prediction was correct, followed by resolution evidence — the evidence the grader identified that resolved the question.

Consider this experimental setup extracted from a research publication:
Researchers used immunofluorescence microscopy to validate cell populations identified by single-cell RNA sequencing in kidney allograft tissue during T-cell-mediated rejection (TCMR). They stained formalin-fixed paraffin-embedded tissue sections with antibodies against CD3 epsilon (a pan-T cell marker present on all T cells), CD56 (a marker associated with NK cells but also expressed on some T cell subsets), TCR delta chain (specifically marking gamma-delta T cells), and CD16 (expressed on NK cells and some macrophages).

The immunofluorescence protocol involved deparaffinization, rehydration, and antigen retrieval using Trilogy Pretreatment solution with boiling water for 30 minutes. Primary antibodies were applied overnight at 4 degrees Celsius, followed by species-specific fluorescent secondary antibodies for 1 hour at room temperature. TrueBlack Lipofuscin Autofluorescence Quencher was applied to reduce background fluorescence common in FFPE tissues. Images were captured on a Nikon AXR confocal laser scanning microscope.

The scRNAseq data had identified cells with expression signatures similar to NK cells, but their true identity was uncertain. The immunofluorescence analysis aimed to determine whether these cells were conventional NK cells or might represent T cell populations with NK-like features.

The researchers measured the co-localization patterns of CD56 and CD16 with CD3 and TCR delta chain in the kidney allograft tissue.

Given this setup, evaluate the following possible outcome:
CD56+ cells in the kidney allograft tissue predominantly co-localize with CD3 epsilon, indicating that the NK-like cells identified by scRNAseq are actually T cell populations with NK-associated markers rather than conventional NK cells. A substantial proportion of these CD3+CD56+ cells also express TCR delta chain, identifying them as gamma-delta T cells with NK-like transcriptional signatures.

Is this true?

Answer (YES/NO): NO